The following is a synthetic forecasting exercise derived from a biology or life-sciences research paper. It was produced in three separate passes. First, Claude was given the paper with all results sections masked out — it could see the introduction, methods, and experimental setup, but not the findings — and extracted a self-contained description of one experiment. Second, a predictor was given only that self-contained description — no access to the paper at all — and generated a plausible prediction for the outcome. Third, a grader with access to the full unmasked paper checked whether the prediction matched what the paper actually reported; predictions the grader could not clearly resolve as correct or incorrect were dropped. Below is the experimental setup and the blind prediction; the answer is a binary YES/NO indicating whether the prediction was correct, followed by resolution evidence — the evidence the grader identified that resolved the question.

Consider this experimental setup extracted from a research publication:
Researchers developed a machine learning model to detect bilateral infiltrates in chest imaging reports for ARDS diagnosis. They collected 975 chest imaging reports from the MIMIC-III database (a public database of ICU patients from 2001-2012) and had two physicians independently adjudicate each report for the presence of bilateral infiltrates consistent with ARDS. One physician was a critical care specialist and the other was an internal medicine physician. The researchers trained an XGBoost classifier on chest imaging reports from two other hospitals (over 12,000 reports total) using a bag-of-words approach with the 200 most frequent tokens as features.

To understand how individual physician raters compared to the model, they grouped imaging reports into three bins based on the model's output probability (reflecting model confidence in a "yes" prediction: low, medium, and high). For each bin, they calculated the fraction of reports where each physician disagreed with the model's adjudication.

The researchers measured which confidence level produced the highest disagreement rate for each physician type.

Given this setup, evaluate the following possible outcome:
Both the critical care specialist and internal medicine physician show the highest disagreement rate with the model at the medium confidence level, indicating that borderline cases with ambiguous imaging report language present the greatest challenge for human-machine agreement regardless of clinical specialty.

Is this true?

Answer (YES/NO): NO